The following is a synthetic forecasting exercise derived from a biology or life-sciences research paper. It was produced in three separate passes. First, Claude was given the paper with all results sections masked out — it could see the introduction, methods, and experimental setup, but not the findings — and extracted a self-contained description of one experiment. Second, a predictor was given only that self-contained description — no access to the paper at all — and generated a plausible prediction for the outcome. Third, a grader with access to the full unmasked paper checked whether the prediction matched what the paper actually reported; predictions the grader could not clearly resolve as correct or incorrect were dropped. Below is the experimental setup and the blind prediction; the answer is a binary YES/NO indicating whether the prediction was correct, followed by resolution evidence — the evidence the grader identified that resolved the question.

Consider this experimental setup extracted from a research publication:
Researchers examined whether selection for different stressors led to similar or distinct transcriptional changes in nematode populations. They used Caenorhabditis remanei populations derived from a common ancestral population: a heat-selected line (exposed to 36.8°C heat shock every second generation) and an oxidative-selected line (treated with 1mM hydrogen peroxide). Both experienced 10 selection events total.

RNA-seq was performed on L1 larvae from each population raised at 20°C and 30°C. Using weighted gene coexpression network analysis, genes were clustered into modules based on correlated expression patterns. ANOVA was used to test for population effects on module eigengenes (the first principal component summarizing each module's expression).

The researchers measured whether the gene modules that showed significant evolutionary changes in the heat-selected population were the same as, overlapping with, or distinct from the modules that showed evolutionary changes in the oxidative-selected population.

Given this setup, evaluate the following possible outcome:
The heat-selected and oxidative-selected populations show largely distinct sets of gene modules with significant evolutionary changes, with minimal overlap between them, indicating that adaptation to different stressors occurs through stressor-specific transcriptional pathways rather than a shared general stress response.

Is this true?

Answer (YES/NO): YES